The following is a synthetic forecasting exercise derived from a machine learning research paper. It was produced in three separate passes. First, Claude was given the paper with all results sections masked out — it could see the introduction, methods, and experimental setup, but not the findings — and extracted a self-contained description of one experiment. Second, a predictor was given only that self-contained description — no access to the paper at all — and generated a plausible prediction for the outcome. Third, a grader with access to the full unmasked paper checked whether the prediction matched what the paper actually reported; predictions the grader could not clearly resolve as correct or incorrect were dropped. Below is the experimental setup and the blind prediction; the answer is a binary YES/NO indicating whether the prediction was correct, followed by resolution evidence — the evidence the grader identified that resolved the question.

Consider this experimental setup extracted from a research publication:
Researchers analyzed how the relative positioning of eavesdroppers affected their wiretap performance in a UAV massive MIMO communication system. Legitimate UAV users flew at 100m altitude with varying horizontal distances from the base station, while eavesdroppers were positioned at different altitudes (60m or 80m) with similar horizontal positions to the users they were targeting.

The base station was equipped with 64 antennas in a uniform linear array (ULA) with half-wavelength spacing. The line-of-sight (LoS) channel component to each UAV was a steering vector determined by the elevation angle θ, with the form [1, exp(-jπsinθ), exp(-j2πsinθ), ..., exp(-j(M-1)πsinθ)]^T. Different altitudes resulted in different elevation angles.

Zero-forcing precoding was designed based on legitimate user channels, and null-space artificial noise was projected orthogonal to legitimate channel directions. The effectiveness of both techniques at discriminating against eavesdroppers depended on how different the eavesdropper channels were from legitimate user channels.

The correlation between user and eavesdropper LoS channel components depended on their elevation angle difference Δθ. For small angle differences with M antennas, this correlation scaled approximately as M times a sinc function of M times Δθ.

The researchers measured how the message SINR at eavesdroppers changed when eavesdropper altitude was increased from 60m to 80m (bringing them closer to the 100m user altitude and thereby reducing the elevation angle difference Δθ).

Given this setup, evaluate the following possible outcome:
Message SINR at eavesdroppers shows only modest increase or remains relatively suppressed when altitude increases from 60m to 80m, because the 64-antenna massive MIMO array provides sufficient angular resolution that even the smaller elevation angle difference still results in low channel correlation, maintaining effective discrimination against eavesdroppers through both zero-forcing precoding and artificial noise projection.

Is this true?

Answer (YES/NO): NO